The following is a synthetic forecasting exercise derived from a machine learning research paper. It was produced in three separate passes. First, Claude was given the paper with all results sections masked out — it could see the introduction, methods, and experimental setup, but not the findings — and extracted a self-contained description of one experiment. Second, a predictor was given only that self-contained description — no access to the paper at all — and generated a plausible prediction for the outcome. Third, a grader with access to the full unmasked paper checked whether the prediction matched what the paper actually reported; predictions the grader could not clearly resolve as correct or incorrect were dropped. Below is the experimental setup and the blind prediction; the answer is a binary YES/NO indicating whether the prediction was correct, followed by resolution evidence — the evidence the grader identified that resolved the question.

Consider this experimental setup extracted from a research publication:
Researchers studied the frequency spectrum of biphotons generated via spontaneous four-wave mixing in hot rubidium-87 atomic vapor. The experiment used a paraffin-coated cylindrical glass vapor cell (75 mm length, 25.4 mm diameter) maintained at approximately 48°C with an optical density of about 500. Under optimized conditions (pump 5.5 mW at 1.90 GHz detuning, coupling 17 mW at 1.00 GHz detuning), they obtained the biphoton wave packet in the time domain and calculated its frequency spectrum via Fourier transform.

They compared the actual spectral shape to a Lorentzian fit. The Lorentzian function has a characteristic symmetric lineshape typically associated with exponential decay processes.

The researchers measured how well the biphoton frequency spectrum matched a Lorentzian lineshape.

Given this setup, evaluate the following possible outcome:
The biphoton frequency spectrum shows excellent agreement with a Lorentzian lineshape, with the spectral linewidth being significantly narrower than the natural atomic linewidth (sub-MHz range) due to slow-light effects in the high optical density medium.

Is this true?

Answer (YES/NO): NO